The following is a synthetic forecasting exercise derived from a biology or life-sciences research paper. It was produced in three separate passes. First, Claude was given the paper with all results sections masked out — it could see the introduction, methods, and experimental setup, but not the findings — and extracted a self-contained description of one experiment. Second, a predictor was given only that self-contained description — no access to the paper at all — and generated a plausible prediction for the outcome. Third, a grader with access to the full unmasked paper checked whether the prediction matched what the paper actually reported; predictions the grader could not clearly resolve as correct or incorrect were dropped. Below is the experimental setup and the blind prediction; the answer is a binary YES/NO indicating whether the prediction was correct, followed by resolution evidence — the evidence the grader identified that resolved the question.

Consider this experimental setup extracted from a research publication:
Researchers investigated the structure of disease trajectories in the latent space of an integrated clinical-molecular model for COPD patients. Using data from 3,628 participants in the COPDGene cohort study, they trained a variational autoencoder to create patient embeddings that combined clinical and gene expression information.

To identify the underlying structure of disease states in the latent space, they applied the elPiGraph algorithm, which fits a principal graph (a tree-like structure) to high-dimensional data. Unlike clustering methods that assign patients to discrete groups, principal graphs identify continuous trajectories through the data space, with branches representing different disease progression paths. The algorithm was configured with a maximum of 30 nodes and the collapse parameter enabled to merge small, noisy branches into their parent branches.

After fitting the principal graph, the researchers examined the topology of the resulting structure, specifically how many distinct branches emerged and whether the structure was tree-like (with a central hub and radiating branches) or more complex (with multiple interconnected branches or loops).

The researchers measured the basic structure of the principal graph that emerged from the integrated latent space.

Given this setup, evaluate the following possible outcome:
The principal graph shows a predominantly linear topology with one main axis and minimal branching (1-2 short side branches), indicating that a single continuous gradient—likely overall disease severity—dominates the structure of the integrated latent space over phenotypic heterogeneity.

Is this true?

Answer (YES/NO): NO